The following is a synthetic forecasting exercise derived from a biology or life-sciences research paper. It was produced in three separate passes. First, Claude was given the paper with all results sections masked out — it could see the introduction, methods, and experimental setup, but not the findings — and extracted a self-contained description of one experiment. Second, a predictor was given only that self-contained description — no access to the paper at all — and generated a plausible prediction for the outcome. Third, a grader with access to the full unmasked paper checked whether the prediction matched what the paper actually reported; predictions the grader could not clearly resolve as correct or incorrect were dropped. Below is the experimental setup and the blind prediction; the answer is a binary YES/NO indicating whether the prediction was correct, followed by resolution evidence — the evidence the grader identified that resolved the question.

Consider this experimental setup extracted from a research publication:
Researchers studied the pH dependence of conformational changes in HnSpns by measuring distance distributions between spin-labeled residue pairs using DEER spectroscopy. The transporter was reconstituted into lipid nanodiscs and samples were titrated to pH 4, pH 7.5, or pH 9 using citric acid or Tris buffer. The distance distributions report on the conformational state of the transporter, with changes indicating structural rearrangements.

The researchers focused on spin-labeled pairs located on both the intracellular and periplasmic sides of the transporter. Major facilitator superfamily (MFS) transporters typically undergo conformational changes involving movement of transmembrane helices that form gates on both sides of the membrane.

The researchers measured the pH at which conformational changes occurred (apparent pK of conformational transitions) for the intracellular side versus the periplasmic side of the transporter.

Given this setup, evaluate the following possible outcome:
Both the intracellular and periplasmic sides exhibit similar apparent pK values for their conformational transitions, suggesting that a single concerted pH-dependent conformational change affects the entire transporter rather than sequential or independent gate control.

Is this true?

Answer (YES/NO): NO